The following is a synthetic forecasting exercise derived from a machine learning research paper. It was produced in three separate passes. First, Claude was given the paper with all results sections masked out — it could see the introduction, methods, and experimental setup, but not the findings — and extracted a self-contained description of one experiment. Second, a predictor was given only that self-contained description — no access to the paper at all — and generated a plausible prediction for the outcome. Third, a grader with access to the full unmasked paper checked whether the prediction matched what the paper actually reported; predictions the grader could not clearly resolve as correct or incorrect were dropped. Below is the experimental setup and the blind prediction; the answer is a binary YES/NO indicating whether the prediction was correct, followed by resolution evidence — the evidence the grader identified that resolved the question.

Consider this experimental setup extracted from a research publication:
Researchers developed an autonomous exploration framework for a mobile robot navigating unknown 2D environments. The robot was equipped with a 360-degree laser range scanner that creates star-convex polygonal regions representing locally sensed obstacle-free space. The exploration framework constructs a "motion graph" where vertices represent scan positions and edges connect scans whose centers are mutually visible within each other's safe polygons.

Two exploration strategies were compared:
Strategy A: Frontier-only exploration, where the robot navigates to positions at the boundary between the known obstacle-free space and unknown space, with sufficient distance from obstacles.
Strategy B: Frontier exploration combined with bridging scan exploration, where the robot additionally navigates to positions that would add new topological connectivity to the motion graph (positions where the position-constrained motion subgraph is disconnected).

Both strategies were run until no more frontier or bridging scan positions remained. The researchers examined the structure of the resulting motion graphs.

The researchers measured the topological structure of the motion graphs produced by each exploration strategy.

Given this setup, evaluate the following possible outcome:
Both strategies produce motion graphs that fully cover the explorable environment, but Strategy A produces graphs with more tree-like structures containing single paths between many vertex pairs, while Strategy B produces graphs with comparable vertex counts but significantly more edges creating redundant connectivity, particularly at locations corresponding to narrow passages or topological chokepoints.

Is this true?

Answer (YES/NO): NO